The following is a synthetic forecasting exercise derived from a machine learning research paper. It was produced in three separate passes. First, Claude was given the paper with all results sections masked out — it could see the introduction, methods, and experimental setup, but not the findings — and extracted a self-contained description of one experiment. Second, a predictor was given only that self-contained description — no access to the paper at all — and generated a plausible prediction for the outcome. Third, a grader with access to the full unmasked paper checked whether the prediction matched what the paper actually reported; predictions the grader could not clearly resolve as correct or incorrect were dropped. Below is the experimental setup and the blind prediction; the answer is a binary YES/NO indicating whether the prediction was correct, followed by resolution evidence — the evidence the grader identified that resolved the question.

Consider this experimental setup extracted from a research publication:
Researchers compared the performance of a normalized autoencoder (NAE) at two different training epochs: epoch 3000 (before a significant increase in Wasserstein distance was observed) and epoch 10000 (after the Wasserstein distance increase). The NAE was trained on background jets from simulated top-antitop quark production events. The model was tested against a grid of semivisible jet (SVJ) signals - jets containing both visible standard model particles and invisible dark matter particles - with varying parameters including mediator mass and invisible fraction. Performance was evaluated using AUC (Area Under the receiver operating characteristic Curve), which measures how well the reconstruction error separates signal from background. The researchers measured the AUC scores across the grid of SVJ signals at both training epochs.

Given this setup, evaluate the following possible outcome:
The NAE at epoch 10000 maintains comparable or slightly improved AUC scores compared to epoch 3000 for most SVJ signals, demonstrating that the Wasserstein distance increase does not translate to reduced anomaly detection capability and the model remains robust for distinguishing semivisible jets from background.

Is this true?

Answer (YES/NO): NO